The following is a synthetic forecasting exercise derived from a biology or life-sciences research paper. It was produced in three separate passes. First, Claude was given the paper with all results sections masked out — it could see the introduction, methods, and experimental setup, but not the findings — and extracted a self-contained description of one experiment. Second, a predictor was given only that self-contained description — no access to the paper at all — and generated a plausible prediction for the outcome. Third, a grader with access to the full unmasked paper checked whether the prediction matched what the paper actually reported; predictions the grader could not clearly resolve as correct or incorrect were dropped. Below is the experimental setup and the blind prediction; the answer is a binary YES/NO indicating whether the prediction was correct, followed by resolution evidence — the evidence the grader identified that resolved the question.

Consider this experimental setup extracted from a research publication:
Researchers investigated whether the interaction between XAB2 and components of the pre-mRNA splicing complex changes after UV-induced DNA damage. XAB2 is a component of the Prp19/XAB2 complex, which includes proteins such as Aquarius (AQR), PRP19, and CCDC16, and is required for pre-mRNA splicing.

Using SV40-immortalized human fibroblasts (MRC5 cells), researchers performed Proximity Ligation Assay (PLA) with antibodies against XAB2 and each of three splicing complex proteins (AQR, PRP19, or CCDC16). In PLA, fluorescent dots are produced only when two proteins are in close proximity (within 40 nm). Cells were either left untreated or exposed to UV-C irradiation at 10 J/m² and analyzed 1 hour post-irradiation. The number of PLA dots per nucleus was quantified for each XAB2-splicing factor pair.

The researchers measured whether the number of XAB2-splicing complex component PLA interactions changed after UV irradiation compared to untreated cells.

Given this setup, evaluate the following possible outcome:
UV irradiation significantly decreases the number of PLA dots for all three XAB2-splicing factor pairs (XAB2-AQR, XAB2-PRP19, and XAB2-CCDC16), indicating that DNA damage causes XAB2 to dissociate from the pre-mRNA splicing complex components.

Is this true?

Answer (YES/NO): NO